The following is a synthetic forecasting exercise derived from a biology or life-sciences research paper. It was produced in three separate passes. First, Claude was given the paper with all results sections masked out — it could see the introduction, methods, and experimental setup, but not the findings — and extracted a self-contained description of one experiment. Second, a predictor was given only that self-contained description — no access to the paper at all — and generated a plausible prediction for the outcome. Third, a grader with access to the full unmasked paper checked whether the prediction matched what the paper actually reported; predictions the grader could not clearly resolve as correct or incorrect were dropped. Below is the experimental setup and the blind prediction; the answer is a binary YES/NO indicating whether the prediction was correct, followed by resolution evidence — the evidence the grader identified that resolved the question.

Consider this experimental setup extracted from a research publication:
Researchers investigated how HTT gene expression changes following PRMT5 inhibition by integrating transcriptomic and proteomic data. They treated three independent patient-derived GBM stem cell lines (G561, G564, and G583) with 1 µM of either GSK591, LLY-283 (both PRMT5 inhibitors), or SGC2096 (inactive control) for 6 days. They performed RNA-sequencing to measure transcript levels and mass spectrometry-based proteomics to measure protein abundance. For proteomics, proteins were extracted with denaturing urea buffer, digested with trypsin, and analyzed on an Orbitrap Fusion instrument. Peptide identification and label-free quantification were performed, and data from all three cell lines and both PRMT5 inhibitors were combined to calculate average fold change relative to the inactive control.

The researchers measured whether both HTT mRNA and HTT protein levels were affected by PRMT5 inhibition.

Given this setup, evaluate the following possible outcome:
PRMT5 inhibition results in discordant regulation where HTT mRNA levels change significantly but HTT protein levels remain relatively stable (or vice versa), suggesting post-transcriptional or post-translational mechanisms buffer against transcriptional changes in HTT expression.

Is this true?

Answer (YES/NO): NO